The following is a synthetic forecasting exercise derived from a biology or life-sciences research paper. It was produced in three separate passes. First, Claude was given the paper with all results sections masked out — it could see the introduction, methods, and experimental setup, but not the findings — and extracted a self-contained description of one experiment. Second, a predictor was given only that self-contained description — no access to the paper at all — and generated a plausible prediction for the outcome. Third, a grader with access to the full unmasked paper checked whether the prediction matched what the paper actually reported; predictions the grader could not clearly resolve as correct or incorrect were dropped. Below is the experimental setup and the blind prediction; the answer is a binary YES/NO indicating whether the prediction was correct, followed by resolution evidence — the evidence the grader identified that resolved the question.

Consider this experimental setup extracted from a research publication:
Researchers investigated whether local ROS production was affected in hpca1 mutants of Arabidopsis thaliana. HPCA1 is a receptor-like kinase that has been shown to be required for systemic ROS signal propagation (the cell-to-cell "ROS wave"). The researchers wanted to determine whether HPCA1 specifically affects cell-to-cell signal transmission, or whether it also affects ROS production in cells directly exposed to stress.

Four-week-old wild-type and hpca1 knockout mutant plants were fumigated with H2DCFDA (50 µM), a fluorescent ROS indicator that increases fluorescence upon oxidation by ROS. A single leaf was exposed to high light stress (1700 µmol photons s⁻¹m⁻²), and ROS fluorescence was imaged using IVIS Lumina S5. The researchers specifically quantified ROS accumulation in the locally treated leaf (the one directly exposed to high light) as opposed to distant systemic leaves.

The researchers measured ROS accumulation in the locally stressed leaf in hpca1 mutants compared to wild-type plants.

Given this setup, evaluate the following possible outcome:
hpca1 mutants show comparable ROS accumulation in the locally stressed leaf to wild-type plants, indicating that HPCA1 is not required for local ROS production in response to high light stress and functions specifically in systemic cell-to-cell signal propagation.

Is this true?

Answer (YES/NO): NO